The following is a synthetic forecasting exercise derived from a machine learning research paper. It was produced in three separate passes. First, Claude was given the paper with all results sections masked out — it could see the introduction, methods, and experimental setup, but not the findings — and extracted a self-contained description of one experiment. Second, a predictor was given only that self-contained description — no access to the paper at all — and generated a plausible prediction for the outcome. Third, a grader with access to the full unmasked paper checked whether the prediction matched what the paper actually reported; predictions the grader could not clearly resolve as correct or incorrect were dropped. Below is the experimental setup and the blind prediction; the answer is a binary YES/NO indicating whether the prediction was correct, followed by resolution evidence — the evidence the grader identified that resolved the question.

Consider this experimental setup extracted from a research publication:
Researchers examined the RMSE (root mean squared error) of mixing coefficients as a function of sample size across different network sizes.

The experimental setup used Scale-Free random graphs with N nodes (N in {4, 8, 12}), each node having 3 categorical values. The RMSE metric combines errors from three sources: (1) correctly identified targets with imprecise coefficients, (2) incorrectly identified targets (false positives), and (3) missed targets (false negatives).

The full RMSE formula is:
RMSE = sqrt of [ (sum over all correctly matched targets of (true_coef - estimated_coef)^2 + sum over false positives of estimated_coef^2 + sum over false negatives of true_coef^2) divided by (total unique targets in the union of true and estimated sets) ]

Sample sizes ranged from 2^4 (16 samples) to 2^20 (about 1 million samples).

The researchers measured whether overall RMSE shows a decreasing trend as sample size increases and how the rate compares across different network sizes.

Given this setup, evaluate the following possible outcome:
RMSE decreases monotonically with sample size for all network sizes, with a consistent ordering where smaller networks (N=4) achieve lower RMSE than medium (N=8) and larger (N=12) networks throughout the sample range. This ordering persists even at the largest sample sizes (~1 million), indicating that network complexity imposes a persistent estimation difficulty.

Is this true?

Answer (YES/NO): YES